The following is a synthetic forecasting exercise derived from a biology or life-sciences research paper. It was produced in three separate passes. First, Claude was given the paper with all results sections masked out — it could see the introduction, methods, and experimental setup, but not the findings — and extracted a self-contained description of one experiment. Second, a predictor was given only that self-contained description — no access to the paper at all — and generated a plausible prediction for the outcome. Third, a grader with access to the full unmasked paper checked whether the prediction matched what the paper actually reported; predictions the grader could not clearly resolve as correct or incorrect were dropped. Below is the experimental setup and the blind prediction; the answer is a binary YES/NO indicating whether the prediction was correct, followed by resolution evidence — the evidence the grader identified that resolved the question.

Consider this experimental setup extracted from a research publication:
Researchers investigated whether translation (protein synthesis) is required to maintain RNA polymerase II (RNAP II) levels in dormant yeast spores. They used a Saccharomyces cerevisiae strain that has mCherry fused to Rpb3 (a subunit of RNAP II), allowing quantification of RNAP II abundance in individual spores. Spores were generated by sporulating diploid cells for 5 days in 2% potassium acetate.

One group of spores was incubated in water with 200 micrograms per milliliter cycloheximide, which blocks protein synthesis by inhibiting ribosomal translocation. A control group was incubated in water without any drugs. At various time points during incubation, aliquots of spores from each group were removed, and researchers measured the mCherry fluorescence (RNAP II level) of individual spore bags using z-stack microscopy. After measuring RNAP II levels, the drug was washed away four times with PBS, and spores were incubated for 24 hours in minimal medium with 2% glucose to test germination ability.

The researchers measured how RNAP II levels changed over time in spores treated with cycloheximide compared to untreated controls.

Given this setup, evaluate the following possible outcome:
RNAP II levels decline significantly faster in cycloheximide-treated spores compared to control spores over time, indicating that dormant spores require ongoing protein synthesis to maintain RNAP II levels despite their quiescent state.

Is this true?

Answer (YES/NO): YES